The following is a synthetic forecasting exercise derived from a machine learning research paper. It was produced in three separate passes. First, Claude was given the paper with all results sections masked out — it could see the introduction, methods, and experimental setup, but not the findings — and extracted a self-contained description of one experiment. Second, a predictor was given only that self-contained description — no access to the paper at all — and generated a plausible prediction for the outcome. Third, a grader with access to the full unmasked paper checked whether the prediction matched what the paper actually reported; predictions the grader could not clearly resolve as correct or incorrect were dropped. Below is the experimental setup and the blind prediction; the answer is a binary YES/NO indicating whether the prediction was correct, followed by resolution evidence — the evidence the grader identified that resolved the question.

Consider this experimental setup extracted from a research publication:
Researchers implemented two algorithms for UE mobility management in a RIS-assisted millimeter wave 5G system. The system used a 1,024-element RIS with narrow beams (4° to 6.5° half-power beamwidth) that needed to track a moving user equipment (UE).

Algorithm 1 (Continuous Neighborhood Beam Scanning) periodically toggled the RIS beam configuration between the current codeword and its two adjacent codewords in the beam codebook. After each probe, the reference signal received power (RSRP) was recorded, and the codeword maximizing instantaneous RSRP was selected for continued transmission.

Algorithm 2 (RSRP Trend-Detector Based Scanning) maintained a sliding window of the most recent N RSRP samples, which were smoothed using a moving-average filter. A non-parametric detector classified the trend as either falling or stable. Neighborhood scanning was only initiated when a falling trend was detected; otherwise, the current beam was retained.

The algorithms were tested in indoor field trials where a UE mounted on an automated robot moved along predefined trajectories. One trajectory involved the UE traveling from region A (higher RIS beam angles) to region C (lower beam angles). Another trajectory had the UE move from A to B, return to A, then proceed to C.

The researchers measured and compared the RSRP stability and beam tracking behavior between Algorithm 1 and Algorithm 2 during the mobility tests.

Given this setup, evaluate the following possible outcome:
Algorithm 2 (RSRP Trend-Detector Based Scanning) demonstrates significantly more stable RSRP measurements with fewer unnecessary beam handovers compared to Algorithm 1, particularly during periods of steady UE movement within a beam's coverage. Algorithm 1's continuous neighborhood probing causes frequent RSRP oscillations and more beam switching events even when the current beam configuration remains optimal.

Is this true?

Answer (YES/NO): YES